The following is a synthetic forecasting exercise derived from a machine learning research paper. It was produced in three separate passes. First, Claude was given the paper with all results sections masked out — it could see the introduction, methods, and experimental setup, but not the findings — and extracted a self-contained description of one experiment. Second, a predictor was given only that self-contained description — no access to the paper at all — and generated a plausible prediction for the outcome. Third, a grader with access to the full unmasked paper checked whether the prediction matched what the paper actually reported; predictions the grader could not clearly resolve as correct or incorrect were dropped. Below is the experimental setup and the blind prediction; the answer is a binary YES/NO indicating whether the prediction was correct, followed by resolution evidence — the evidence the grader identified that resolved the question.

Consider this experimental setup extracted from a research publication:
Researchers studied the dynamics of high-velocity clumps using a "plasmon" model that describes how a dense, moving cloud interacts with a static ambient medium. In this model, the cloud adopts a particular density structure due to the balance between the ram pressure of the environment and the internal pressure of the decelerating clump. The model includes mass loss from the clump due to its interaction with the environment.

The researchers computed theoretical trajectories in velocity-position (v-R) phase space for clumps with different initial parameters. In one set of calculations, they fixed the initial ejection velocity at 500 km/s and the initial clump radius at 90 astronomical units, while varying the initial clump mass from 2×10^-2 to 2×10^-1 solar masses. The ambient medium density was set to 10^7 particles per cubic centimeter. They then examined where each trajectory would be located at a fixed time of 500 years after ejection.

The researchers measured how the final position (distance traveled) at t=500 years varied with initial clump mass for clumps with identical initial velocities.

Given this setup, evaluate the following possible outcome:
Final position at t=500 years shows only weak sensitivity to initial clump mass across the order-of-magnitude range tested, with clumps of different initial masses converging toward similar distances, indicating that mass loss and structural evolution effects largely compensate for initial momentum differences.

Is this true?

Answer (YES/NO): NO